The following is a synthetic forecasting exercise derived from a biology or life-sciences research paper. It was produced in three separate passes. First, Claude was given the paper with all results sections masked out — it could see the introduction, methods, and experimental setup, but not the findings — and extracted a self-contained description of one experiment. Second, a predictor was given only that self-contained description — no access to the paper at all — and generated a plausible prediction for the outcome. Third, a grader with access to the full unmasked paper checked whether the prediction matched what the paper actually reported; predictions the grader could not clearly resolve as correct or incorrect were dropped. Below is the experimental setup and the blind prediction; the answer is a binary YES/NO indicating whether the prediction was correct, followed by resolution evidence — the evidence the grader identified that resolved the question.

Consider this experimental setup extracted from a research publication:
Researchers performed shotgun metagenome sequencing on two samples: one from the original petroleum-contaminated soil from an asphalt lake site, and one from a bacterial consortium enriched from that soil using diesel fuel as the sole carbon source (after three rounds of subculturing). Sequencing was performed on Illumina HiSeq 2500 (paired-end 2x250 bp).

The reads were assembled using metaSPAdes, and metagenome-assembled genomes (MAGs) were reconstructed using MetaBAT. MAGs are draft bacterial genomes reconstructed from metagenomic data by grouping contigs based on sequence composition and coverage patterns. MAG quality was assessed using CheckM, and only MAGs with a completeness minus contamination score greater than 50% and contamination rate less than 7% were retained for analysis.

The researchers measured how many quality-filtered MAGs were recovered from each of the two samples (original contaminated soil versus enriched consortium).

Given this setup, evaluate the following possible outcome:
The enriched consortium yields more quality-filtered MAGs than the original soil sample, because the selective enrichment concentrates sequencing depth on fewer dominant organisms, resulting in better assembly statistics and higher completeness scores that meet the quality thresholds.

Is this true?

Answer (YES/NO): NO